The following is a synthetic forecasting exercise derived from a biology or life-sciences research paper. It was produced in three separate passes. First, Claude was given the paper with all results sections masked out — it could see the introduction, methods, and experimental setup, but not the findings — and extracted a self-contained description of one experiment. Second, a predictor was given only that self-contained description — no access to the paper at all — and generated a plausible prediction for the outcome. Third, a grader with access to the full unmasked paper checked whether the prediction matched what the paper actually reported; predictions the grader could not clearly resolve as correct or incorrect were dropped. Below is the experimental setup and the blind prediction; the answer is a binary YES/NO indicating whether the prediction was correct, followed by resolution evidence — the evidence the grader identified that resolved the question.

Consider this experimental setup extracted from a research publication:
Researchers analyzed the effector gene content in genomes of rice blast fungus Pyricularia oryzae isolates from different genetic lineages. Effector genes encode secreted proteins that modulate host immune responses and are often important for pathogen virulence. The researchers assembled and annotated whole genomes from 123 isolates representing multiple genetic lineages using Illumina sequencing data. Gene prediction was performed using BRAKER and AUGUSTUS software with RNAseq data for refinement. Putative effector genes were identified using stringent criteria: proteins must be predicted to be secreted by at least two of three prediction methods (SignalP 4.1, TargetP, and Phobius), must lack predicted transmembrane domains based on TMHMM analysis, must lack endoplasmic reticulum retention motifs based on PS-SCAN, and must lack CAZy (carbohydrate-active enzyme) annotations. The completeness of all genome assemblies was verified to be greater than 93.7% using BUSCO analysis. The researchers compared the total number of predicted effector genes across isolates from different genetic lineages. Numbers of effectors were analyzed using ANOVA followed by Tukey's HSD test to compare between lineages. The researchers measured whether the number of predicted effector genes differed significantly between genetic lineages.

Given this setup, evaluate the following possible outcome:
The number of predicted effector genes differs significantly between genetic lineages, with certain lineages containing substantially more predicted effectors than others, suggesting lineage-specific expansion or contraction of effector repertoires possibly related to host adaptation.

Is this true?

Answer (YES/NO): NO